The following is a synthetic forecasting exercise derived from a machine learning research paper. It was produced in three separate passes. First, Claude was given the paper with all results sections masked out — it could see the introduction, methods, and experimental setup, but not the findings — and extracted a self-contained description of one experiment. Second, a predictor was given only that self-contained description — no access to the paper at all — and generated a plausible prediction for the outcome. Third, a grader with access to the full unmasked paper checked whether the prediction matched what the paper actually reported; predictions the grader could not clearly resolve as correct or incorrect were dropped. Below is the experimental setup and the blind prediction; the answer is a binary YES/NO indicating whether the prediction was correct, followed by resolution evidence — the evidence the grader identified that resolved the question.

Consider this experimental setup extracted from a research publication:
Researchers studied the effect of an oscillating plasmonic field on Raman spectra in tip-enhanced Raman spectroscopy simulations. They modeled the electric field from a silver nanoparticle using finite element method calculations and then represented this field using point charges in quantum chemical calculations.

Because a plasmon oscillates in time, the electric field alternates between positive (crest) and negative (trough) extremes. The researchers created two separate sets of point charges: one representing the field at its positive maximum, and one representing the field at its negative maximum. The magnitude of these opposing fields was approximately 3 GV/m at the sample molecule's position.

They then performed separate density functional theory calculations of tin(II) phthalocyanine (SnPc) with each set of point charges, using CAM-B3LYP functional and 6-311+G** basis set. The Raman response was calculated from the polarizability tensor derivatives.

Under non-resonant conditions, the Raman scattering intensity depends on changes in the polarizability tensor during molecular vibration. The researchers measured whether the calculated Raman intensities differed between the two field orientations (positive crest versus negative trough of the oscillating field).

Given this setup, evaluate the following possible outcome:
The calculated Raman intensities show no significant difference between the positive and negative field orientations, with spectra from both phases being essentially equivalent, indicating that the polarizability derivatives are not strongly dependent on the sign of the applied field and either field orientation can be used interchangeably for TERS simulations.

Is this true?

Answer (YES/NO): NO